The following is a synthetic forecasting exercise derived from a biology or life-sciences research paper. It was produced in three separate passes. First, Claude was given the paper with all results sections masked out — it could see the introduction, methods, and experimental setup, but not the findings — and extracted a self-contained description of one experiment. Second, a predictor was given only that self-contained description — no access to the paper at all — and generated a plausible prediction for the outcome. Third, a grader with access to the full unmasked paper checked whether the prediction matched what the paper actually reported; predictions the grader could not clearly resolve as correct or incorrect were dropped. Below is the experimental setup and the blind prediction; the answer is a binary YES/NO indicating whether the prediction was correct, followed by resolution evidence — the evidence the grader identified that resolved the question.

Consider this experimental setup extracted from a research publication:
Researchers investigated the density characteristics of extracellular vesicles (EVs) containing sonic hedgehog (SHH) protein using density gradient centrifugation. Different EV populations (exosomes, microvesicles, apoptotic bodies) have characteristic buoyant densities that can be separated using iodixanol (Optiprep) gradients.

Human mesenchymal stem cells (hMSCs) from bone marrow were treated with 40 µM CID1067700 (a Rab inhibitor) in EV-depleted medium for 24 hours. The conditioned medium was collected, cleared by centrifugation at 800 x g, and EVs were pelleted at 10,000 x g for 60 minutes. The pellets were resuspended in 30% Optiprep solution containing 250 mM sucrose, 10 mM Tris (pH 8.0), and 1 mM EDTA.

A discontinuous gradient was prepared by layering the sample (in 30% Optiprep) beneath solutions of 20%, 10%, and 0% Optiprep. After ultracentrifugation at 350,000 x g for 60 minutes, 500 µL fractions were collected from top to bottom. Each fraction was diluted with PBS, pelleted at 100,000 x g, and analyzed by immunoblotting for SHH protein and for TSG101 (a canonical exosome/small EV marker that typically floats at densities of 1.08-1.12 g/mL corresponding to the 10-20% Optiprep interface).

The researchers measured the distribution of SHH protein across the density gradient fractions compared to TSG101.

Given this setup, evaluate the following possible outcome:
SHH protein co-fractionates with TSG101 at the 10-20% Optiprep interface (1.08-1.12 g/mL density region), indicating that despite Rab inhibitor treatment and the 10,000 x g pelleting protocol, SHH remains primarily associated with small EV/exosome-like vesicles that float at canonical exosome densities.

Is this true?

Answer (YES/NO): NO